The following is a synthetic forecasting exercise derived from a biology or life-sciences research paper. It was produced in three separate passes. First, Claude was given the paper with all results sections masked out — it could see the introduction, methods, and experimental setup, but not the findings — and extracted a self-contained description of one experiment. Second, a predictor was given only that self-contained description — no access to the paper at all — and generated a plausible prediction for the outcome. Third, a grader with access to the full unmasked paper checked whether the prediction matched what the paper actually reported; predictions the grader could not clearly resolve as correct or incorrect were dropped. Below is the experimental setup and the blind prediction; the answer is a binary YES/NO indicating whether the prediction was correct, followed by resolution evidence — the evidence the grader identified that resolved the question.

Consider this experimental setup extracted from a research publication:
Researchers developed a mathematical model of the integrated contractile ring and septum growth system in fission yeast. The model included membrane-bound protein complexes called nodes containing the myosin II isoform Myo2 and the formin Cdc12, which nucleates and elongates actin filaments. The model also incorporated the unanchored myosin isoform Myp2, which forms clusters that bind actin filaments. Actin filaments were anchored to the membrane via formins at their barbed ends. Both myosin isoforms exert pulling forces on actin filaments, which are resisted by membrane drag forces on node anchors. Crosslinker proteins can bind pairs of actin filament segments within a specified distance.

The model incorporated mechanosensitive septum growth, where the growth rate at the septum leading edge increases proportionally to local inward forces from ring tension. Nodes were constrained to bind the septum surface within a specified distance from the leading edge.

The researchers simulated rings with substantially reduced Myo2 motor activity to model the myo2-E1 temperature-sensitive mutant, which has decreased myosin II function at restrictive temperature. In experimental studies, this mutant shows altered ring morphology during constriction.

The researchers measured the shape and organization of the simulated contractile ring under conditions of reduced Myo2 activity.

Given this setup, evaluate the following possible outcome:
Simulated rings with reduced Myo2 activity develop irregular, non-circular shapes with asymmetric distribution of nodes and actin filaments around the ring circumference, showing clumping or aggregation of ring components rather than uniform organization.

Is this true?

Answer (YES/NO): NO